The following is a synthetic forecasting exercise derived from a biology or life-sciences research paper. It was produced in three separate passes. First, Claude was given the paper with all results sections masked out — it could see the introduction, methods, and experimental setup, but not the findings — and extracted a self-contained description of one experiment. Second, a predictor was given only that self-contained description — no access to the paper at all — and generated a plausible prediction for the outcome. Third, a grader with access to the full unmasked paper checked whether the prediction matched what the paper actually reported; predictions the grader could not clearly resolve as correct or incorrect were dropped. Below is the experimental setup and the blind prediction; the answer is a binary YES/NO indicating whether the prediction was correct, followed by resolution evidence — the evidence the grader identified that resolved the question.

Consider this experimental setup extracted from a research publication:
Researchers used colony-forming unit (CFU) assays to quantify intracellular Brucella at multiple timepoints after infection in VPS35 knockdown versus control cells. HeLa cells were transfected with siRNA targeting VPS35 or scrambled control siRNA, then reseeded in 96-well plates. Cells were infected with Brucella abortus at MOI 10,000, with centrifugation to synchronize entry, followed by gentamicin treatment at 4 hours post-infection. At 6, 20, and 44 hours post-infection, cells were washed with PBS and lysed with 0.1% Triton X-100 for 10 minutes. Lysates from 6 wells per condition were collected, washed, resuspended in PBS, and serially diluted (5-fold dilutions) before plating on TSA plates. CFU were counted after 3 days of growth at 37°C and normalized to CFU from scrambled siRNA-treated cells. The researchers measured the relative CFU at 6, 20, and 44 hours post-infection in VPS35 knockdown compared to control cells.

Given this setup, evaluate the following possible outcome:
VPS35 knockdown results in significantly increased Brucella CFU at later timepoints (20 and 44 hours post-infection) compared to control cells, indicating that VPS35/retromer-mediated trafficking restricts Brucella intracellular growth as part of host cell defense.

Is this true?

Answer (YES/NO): NO